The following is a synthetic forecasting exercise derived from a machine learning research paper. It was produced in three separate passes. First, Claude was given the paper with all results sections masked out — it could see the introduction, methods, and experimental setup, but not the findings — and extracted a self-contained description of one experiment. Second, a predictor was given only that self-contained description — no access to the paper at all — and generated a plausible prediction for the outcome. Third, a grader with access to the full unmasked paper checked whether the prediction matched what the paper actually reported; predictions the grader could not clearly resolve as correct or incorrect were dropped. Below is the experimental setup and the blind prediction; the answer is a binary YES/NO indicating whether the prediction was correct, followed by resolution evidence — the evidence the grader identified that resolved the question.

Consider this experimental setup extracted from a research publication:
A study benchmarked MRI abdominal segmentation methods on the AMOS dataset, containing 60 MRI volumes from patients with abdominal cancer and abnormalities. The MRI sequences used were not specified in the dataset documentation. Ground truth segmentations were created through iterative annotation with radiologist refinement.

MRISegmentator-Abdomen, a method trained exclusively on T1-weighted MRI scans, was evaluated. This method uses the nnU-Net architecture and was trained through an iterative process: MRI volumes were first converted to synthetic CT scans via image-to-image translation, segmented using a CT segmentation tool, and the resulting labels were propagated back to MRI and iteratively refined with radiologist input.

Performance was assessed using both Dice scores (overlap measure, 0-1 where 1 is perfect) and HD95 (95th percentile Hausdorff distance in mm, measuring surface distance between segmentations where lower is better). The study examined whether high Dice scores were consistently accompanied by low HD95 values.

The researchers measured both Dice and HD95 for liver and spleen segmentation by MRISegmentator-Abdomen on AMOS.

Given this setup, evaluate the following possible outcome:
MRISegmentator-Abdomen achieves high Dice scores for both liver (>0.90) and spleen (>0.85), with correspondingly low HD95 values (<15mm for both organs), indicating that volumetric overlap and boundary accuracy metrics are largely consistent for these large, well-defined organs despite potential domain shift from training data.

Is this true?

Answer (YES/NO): NO